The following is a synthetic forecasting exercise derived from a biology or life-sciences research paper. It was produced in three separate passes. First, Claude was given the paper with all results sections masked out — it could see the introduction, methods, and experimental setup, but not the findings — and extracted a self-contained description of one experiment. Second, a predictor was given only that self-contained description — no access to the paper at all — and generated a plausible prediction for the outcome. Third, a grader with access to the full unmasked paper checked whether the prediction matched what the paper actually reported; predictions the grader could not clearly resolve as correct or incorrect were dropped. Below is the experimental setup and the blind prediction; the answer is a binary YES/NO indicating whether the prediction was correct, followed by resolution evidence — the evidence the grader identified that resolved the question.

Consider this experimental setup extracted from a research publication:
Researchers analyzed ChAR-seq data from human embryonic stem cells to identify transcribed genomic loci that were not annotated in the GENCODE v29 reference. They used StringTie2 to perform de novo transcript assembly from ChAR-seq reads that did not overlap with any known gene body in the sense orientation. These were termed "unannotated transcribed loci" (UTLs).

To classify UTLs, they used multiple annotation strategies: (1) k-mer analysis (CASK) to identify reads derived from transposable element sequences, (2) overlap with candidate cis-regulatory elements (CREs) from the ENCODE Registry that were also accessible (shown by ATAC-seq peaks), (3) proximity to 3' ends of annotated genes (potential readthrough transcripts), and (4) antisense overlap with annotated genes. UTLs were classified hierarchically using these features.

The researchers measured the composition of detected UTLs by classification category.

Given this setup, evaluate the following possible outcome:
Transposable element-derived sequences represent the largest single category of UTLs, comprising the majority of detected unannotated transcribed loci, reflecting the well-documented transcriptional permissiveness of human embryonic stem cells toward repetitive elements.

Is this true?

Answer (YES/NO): NO